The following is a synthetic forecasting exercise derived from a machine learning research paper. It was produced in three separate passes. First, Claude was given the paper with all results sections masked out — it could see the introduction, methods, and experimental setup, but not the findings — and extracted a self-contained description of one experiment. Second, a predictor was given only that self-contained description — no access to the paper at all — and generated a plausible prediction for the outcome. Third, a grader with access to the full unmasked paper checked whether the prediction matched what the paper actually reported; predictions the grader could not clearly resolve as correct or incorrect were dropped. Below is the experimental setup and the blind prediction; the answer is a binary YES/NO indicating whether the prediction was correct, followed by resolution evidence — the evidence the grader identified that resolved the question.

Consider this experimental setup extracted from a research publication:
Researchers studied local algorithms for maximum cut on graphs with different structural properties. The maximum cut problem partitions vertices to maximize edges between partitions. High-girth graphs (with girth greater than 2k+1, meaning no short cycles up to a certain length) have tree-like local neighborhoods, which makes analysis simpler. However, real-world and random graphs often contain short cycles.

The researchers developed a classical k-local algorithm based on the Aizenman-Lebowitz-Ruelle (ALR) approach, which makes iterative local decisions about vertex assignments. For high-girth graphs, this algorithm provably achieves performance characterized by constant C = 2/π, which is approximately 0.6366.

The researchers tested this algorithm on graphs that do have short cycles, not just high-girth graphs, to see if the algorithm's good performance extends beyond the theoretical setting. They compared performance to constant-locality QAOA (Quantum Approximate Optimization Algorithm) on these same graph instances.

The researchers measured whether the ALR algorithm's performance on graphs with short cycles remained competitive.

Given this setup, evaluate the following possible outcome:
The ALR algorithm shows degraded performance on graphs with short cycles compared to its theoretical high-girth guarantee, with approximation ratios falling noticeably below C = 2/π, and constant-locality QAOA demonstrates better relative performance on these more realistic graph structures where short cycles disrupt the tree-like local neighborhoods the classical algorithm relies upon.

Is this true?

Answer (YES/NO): NO